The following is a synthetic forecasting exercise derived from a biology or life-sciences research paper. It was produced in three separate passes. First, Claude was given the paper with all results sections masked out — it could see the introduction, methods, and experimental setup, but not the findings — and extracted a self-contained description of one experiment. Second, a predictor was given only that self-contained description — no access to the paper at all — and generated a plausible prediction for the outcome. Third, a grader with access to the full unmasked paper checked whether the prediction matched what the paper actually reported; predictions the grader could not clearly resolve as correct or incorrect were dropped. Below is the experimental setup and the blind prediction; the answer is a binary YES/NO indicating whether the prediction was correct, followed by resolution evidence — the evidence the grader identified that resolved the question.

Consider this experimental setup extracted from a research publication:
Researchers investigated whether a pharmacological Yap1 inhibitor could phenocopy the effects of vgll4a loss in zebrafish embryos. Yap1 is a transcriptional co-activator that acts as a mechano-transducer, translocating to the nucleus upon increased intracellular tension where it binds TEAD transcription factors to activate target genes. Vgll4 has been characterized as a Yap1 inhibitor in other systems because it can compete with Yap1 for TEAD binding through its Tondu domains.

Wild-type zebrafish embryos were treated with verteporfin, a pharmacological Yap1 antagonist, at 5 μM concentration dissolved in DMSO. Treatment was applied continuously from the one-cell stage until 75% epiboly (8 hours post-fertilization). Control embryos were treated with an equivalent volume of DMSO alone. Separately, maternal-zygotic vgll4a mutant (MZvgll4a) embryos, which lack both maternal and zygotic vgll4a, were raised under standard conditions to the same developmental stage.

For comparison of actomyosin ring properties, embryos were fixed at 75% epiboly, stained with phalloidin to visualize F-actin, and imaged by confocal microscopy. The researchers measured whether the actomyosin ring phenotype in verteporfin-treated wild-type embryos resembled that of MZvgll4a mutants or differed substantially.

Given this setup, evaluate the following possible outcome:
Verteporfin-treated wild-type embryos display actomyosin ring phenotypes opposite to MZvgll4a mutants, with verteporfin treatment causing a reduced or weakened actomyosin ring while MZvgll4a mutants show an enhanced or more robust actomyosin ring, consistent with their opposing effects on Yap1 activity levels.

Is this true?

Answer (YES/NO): NO